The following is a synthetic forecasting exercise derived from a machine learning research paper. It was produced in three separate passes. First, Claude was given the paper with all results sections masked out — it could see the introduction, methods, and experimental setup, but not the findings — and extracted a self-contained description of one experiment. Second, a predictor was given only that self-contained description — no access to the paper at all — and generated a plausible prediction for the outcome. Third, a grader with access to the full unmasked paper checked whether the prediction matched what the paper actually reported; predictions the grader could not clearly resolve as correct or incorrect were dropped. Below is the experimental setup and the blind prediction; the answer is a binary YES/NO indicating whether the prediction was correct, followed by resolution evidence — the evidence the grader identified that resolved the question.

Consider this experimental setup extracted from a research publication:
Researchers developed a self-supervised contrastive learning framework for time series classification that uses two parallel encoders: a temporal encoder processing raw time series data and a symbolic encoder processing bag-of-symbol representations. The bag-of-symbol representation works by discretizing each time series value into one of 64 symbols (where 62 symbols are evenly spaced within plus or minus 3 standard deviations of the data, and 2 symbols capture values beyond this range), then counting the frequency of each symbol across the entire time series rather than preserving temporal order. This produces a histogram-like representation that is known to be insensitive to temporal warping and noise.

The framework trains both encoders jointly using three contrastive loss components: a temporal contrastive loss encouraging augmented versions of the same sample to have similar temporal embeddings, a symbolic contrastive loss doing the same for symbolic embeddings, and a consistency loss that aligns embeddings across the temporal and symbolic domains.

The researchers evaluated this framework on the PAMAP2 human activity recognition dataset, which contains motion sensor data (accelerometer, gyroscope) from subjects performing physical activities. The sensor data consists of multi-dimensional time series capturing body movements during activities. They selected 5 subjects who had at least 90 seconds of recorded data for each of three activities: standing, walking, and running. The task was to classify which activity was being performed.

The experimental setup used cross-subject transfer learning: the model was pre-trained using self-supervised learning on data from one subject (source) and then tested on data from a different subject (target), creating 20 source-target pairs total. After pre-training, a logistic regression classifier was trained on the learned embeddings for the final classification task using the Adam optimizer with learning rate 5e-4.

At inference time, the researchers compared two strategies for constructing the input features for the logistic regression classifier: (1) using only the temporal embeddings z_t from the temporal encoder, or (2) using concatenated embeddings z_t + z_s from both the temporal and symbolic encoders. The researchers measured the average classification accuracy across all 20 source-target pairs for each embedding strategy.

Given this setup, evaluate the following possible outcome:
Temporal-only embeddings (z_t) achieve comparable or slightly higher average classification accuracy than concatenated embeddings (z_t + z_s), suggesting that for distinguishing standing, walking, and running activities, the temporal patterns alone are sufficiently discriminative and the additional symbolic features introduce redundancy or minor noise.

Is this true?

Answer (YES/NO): YES